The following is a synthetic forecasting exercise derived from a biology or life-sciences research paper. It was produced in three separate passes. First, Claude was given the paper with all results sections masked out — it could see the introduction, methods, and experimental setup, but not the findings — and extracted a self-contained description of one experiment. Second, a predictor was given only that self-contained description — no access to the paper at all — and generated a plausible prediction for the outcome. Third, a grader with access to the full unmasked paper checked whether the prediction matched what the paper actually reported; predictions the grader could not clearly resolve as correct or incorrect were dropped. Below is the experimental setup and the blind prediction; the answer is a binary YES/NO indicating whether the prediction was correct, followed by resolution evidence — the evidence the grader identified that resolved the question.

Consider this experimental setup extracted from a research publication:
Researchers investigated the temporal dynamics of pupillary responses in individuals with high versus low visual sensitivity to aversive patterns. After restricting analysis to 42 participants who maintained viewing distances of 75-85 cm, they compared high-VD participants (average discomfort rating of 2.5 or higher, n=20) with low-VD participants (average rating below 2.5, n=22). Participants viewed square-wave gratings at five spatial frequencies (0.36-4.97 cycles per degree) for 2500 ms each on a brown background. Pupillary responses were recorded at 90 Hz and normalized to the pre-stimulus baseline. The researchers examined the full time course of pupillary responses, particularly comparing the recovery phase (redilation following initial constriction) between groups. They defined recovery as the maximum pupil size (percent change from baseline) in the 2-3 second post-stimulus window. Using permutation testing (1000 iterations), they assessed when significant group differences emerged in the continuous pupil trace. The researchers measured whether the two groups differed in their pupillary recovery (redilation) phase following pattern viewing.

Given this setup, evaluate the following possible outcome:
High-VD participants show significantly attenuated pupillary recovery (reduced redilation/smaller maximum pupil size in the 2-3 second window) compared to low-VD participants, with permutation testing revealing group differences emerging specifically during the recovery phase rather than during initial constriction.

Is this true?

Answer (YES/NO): NO